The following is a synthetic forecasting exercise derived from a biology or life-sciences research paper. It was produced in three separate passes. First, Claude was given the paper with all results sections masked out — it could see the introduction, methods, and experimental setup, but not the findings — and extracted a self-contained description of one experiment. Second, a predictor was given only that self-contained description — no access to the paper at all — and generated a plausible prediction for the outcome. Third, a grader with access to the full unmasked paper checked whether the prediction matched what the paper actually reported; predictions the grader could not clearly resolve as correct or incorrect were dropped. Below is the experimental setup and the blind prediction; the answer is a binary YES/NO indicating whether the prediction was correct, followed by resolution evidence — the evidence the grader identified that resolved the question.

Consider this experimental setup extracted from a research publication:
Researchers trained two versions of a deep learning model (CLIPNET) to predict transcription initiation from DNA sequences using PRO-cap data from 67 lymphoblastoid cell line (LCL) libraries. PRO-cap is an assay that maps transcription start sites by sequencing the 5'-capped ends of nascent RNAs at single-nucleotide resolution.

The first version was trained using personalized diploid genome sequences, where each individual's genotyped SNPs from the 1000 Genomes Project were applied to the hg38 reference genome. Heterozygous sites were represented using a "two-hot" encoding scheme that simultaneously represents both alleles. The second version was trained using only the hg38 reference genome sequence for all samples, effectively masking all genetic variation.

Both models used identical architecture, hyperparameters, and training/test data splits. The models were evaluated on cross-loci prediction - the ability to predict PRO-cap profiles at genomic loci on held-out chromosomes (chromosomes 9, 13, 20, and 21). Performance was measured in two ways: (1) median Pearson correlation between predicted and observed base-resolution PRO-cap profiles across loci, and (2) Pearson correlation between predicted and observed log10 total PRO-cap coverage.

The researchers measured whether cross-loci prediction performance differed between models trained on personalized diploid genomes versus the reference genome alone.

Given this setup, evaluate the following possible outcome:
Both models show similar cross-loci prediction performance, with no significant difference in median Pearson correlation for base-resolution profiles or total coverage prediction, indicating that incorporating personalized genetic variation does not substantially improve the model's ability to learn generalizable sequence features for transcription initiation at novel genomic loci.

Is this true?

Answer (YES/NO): YES